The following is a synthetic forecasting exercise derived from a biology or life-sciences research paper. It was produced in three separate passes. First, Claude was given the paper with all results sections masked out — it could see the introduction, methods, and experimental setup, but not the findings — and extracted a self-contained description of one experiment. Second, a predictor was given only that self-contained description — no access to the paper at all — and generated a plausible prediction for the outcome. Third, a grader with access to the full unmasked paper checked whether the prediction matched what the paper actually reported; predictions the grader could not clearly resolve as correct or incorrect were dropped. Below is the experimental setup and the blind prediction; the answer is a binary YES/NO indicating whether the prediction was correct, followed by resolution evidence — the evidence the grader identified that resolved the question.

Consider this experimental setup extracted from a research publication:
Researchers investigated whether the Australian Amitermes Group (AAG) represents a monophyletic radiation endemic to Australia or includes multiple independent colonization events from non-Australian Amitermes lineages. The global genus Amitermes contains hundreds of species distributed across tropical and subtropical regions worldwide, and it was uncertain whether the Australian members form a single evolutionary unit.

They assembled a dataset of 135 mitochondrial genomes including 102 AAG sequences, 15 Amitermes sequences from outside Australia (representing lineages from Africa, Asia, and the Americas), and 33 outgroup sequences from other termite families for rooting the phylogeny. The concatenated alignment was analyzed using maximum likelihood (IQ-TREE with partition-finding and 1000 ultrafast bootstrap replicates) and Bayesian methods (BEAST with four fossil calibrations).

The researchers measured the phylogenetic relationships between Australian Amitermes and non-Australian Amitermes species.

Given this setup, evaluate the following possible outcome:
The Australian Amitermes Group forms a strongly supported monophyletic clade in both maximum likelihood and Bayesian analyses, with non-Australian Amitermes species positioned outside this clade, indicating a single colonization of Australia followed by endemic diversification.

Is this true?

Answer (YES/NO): YES